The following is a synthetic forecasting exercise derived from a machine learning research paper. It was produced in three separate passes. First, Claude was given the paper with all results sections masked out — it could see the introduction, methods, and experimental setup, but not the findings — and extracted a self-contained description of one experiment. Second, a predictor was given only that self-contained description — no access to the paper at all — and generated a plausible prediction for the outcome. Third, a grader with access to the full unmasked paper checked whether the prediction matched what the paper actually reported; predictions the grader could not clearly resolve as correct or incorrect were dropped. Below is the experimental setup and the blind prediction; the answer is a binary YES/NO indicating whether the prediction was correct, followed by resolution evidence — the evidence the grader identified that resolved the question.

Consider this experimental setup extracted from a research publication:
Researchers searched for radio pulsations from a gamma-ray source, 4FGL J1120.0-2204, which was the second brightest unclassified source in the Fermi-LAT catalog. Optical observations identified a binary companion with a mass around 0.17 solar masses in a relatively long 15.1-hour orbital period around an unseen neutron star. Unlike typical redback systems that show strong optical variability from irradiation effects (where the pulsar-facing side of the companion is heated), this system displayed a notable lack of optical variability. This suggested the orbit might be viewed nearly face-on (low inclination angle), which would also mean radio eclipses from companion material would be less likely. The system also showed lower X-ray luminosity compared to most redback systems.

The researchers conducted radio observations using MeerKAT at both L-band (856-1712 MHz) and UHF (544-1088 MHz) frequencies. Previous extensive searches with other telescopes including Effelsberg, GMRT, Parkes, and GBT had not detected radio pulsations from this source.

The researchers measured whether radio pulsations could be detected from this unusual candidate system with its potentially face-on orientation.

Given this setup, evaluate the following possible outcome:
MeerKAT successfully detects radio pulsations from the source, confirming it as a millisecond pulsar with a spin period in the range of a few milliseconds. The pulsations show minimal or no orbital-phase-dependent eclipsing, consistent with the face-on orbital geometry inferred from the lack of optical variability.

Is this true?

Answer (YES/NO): NO